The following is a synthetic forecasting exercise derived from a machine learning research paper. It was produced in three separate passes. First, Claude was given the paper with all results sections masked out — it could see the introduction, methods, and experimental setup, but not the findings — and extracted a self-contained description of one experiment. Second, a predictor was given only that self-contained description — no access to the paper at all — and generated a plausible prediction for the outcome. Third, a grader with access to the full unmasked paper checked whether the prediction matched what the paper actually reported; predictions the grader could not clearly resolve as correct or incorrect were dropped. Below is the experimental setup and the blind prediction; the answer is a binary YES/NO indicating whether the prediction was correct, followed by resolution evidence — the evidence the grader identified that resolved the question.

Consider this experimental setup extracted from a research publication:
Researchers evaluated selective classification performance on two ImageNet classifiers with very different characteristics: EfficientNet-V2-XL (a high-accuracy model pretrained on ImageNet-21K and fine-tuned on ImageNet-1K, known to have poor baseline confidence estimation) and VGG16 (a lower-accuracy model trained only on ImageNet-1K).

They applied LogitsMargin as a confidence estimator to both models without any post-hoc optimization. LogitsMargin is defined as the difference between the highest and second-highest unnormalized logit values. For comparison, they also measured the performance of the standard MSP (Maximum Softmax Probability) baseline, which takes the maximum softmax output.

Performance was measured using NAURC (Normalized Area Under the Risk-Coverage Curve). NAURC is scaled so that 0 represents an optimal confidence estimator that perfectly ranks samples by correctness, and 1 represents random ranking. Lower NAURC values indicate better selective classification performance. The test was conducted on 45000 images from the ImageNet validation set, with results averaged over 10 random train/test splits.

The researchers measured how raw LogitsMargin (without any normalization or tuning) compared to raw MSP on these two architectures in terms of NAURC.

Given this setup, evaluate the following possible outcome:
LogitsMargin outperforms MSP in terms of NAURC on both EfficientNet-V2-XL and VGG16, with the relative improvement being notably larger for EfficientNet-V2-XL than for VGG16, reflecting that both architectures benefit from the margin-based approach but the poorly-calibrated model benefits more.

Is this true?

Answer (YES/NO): NO